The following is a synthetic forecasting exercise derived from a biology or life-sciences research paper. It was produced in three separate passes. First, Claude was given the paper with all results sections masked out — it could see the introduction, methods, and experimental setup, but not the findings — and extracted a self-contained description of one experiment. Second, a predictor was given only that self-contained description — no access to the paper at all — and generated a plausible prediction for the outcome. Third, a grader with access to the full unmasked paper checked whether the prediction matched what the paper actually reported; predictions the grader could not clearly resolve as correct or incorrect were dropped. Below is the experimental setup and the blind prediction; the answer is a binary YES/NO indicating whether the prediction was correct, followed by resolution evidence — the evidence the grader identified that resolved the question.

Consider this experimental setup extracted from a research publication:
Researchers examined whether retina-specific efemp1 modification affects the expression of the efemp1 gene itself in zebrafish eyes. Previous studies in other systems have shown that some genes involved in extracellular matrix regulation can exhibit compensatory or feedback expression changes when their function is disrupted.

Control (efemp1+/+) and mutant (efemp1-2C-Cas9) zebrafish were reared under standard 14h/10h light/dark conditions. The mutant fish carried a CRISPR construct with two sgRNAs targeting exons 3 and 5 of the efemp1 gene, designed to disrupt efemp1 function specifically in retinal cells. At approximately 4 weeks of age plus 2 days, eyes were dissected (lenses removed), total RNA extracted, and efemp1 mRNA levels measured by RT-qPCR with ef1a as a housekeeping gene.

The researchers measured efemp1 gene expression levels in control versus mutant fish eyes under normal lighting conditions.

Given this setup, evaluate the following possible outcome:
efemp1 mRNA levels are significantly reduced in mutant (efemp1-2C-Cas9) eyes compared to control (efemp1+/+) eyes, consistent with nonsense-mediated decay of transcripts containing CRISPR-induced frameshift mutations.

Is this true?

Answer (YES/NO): NO